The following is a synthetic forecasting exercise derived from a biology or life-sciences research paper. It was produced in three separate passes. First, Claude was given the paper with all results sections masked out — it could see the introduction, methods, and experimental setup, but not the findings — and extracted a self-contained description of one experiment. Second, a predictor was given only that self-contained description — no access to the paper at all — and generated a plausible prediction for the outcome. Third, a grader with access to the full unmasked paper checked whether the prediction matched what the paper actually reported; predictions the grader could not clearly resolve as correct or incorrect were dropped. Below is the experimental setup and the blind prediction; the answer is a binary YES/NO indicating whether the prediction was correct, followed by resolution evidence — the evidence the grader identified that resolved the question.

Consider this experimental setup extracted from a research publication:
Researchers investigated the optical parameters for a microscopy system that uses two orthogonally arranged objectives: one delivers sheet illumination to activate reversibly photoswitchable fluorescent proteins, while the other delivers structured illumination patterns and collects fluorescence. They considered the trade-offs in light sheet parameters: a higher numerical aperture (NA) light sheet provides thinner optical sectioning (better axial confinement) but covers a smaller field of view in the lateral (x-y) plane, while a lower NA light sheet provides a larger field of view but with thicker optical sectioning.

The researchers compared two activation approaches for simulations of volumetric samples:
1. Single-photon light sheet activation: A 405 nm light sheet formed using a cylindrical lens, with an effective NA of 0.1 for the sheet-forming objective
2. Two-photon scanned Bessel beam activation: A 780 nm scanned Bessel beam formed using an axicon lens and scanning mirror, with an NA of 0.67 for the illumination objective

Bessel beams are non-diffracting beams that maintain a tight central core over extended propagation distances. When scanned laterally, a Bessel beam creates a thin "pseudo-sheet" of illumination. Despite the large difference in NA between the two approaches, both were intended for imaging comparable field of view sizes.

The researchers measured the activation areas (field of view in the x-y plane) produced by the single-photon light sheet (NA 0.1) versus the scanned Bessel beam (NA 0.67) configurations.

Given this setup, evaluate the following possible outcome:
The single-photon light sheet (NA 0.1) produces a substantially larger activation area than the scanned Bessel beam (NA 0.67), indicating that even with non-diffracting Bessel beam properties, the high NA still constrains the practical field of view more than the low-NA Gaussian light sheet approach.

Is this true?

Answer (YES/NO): NO